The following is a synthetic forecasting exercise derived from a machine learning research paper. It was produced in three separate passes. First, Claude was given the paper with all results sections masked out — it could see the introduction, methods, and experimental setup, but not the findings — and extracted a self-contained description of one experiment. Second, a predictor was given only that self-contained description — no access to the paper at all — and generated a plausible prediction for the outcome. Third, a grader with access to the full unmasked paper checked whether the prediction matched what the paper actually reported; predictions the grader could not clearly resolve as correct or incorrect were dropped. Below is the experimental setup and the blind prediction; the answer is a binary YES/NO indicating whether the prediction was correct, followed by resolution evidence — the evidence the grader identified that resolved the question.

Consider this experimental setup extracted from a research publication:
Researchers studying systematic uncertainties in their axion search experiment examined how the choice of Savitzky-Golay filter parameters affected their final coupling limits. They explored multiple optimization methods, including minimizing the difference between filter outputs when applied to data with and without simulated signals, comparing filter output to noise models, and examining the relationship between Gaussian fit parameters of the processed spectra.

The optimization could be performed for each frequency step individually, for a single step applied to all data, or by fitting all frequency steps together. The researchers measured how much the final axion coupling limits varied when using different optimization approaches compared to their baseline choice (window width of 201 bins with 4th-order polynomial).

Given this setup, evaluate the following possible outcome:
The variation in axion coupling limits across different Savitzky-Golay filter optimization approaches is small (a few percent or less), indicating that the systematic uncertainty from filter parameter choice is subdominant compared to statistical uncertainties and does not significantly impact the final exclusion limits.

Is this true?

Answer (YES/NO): YES